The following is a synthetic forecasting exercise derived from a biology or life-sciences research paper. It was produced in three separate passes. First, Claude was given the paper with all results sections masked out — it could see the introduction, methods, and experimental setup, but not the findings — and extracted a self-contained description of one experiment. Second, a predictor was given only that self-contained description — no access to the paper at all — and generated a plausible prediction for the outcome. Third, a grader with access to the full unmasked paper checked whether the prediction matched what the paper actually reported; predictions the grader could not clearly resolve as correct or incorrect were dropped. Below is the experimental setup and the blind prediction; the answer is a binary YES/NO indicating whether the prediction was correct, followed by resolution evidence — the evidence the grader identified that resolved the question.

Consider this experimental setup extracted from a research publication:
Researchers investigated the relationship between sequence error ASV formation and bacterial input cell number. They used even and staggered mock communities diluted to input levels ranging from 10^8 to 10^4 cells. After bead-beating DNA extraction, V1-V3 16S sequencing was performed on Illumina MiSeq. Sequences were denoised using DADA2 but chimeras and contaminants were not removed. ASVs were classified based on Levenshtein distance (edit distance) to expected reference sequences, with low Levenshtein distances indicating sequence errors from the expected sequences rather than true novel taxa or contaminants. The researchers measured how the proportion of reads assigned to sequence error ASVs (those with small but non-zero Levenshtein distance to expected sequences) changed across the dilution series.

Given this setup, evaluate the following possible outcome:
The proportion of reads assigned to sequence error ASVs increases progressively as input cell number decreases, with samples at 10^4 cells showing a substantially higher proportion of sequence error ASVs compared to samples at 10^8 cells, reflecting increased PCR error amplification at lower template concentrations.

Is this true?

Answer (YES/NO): NO